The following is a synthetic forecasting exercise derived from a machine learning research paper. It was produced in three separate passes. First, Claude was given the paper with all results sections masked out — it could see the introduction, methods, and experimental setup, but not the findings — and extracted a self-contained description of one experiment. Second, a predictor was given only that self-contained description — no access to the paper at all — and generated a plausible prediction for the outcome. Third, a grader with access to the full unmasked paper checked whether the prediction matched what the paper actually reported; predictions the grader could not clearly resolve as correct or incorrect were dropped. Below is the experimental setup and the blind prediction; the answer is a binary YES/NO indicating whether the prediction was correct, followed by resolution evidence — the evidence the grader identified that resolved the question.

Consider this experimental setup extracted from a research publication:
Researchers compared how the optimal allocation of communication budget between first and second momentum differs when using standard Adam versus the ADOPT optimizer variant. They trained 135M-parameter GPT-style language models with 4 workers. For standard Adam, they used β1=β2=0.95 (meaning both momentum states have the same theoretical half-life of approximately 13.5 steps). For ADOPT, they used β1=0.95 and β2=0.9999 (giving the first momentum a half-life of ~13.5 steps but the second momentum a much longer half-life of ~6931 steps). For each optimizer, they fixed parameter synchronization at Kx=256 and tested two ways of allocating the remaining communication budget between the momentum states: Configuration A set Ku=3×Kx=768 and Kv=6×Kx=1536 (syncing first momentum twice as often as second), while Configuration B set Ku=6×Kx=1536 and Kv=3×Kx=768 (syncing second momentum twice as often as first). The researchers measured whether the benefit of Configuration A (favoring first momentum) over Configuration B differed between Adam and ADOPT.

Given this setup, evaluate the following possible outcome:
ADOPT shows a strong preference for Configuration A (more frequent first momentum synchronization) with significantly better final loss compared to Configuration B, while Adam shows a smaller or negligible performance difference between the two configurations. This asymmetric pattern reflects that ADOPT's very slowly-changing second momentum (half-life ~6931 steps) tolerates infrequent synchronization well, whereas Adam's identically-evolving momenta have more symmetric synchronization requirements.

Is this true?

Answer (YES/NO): YES